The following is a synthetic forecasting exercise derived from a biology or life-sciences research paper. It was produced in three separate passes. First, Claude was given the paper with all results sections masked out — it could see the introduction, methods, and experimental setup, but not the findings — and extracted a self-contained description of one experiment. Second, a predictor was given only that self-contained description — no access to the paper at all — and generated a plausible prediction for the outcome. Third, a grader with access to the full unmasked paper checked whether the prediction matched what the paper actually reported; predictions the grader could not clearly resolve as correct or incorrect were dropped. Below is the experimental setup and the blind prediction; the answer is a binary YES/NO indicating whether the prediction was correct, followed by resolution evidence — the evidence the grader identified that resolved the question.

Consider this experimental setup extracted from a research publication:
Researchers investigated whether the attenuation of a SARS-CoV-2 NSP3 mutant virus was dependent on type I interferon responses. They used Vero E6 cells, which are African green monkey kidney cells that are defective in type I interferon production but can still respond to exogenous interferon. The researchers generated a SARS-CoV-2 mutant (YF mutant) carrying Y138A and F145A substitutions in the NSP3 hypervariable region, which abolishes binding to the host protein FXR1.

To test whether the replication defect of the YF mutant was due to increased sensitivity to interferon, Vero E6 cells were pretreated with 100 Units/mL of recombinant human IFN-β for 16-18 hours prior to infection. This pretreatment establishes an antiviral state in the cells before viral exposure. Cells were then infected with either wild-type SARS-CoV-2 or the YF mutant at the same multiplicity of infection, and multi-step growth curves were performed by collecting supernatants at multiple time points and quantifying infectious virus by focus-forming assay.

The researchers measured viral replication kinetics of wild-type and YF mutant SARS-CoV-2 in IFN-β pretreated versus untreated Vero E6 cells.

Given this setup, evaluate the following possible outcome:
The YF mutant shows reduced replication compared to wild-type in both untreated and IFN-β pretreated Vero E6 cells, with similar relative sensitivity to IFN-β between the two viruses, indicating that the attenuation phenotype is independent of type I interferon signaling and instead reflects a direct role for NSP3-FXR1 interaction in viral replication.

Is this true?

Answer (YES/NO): YES